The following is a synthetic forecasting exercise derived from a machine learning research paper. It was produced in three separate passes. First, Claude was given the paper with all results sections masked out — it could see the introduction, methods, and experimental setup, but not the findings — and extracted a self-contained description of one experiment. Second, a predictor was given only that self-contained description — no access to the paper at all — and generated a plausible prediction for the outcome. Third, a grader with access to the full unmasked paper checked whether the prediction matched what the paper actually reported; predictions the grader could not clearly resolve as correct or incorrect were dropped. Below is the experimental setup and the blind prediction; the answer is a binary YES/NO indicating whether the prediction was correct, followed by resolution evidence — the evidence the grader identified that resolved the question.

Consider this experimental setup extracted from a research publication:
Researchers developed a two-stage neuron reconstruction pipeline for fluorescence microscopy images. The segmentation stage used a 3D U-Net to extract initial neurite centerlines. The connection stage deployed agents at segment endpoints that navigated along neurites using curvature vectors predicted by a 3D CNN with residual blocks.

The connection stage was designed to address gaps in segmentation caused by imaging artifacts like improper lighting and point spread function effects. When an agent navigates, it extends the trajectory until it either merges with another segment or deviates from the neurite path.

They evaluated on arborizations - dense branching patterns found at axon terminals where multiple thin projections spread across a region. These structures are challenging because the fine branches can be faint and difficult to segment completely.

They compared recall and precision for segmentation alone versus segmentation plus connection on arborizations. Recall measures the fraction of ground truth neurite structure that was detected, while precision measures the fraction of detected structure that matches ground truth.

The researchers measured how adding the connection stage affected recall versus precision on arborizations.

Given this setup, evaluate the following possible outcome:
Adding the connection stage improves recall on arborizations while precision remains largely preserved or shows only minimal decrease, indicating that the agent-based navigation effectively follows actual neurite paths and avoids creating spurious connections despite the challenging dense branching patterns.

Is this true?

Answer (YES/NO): NO